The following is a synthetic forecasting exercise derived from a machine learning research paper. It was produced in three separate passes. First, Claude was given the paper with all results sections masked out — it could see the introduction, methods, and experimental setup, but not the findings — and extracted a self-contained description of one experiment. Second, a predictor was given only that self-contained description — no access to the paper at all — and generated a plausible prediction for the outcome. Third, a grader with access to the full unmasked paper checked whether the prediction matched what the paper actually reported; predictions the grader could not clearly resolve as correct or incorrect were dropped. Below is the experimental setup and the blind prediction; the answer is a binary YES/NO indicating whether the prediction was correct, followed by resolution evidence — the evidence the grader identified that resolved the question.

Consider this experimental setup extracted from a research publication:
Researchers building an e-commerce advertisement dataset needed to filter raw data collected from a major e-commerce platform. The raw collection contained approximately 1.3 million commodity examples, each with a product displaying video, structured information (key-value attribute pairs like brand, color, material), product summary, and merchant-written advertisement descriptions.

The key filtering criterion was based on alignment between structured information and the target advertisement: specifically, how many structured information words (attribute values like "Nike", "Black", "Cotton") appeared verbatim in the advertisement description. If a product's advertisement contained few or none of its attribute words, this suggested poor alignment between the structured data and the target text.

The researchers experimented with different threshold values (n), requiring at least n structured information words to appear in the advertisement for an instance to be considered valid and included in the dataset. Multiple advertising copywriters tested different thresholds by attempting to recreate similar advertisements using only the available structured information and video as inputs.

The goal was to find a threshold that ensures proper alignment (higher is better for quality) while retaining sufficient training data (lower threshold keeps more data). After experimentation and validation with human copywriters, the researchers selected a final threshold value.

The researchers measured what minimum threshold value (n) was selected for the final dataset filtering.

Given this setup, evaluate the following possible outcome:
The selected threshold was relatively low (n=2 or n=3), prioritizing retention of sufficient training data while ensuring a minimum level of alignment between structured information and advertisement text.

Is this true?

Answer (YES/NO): NO